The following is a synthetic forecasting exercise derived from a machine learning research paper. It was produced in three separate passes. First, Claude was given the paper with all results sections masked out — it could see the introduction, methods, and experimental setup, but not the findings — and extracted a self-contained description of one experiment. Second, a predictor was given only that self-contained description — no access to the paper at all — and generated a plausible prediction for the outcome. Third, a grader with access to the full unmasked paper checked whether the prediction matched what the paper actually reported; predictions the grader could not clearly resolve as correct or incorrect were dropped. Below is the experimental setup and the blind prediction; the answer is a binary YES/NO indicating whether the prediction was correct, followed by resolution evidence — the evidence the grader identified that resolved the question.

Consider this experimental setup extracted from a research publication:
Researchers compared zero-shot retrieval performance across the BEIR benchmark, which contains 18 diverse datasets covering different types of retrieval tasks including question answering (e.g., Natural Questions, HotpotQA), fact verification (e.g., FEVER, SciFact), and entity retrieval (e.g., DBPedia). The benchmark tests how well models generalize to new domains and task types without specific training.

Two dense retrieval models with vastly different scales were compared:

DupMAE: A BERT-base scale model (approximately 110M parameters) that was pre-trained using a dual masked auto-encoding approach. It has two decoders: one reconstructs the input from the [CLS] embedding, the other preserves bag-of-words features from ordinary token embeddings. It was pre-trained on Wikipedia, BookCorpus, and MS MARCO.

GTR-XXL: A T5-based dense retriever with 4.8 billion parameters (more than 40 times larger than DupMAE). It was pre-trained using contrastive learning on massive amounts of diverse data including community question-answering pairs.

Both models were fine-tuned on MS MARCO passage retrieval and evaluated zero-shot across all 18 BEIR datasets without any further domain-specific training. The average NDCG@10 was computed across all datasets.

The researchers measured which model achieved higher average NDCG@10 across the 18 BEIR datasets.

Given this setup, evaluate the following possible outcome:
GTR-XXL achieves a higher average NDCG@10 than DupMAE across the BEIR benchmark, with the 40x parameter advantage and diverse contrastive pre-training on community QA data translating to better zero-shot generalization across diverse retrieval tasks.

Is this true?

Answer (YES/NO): NO